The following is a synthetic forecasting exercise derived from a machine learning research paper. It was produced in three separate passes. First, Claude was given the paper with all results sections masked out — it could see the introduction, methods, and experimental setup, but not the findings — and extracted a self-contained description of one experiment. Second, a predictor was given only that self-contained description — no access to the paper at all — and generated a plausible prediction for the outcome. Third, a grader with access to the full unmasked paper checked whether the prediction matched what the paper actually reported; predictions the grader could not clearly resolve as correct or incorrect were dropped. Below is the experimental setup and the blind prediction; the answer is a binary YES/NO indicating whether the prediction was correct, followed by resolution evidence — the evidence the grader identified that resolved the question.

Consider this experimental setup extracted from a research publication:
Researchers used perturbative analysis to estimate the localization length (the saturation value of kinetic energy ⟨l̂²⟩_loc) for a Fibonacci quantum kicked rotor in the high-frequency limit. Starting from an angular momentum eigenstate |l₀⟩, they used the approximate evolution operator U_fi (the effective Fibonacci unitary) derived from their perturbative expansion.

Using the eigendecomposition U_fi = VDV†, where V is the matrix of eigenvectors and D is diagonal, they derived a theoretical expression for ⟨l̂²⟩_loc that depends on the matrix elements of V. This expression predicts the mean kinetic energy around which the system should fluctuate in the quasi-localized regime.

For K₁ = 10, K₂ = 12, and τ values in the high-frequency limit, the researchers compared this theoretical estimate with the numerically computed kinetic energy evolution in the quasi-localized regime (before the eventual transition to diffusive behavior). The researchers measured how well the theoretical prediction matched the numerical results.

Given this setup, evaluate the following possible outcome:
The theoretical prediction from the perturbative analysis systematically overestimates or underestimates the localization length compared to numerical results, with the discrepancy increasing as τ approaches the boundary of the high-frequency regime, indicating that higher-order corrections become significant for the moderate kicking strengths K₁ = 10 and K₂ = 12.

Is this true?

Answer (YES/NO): NO